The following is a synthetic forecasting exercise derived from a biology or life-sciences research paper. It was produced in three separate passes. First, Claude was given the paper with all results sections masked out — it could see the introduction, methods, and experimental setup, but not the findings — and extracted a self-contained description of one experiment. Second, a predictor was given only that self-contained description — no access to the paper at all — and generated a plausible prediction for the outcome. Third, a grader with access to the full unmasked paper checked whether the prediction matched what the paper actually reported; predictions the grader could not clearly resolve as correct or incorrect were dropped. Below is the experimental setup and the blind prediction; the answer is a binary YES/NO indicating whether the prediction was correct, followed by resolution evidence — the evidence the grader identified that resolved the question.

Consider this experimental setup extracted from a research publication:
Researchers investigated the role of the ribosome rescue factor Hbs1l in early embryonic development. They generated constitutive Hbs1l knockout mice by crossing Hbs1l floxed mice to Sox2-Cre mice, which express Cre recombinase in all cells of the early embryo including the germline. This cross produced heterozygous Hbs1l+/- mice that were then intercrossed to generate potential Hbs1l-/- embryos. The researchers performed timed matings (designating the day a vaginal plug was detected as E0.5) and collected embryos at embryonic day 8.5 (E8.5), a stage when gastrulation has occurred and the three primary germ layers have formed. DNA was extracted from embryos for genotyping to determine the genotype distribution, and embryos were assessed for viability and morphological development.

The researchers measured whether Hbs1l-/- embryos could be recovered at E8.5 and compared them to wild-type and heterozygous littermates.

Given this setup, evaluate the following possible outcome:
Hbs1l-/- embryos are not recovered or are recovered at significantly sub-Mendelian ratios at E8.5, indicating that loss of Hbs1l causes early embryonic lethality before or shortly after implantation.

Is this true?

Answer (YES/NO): NO